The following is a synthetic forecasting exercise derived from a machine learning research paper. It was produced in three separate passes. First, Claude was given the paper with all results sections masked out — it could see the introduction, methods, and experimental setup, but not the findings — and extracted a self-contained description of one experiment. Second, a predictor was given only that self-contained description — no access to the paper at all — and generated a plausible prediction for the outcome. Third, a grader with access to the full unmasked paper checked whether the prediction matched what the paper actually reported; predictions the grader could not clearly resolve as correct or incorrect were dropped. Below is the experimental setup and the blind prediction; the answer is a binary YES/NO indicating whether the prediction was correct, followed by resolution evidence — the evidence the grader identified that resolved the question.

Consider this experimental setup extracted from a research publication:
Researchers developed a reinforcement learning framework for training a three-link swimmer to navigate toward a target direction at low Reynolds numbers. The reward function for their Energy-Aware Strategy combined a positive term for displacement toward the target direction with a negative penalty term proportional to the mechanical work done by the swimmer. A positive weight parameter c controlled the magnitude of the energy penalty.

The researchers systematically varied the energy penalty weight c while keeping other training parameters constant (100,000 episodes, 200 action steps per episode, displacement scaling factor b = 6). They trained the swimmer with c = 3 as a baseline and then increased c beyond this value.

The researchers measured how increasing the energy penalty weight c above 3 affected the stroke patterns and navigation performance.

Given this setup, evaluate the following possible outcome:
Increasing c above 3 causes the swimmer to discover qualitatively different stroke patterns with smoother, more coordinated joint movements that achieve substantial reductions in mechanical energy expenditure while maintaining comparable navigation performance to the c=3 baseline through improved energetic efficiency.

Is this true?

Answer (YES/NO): NO